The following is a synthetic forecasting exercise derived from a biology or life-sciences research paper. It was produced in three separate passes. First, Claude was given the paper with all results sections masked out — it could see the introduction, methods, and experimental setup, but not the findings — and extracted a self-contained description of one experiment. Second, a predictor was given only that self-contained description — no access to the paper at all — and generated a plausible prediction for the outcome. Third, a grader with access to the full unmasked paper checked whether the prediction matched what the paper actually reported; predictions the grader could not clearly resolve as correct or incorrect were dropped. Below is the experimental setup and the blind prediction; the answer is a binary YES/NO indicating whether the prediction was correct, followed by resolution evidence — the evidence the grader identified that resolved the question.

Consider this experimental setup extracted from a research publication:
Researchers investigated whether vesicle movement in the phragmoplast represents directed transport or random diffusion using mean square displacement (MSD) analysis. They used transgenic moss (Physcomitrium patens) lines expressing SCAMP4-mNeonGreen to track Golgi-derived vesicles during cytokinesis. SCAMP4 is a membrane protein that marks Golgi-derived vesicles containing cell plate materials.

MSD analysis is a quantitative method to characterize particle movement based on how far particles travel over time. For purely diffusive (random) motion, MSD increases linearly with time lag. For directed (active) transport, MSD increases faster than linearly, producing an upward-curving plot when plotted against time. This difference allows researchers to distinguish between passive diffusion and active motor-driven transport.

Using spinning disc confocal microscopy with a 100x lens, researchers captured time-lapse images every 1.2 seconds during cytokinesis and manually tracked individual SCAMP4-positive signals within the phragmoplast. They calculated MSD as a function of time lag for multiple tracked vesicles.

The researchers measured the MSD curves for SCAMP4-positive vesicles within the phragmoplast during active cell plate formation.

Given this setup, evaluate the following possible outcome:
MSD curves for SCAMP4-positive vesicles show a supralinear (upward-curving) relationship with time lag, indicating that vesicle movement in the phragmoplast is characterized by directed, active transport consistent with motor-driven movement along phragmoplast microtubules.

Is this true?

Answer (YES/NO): NO